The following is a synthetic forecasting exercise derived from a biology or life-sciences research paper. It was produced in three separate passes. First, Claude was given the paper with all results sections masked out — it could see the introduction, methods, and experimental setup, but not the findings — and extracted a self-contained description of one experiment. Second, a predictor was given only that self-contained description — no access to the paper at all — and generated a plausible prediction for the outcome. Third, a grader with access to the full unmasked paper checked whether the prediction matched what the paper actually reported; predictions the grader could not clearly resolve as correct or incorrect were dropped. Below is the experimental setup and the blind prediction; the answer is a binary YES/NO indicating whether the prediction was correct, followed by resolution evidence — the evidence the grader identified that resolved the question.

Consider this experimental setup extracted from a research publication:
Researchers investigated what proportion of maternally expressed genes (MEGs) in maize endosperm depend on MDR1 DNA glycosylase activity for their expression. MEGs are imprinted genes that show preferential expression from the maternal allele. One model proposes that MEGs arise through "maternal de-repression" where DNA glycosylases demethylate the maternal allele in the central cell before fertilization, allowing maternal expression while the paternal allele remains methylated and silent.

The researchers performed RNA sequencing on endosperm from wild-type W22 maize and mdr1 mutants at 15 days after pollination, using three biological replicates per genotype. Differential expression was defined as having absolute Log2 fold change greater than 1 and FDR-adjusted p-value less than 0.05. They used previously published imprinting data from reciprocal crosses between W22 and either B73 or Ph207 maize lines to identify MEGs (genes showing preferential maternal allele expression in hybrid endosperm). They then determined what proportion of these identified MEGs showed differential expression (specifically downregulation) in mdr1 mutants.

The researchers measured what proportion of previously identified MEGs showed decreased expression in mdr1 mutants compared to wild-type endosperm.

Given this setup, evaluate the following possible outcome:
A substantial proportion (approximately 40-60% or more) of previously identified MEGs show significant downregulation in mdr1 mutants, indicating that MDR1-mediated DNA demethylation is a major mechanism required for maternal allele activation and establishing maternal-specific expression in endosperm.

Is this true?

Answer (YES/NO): YES